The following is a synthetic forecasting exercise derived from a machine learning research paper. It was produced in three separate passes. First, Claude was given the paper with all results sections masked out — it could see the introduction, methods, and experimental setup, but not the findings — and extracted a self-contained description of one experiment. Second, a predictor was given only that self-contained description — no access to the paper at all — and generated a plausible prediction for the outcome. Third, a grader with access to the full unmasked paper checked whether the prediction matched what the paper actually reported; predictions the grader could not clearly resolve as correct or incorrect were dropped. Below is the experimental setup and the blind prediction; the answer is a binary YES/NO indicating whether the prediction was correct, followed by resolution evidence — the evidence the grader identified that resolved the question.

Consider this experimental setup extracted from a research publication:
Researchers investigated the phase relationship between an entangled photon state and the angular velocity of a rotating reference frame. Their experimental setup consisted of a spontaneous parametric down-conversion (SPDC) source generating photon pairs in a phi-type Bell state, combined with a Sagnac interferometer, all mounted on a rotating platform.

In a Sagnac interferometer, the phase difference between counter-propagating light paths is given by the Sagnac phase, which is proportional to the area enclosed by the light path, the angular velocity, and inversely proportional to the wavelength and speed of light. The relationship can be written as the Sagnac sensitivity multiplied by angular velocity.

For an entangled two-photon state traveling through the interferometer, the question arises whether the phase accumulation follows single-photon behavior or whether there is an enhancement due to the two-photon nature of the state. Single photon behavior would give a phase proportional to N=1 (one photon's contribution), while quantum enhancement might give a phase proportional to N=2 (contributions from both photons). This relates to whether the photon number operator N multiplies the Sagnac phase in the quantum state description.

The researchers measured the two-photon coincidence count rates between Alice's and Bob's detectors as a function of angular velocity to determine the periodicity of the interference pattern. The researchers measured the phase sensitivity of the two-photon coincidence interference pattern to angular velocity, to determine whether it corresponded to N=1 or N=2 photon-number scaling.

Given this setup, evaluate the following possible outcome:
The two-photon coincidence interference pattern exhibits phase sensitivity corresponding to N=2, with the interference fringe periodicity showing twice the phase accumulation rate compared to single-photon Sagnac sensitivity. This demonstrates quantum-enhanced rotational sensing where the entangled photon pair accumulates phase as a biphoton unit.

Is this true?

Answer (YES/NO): YES